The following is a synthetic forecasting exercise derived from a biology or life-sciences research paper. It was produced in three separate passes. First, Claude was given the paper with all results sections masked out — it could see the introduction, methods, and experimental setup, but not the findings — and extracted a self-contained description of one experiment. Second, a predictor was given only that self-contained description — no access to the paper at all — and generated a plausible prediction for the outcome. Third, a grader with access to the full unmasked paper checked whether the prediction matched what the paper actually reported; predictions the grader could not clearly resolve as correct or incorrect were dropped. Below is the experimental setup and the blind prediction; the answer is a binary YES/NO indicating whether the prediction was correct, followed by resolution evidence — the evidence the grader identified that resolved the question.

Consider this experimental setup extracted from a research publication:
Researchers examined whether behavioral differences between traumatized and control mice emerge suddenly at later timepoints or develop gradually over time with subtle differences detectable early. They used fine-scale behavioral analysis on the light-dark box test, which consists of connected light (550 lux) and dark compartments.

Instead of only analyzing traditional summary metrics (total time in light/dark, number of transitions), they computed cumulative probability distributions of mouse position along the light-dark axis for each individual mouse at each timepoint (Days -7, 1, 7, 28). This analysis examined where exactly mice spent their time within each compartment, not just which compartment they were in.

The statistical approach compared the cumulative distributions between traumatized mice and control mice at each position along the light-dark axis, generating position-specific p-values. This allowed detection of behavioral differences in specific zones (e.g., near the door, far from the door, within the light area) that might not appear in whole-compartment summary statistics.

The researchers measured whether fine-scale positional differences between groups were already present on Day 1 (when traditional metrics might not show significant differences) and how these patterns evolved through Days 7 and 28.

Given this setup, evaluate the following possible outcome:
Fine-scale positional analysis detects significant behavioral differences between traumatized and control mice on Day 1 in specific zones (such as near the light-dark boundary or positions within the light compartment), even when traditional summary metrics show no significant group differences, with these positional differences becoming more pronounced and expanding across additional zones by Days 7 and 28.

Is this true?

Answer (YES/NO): YES